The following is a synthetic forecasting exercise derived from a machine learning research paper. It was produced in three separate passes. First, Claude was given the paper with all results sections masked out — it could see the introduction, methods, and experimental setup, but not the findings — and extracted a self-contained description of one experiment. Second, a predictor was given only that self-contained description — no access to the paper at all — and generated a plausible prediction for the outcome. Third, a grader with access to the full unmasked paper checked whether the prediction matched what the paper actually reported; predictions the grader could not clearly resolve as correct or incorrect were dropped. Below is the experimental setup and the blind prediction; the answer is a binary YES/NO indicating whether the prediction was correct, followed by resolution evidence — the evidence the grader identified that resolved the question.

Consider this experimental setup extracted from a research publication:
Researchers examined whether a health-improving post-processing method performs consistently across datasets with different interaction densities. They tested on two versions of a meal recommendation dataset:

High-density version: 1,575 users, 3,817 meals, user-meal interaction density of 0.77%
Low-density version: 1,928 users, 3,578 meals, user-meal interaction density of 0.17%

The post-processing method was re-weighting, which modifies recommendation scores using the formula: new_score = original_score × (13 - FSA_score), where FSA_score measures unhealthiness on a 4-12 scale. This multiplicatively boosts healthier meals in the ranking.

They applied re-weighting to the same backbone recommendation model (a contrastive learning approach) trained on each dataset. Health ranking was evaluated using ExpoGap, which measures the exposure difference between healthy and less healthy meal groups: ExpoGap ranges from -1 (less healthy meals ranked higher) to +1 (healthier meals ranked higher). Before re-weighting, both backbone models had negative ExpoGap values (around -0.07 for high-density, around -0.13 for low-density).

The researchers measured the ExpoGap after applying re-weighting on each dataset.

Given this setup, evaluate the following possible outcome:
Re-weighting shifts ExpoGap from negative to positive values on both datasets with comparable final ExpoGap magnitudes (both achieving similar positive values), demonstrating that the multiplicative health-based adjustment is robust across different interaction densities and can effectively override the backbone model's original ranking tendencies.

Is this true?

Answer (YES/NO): YES